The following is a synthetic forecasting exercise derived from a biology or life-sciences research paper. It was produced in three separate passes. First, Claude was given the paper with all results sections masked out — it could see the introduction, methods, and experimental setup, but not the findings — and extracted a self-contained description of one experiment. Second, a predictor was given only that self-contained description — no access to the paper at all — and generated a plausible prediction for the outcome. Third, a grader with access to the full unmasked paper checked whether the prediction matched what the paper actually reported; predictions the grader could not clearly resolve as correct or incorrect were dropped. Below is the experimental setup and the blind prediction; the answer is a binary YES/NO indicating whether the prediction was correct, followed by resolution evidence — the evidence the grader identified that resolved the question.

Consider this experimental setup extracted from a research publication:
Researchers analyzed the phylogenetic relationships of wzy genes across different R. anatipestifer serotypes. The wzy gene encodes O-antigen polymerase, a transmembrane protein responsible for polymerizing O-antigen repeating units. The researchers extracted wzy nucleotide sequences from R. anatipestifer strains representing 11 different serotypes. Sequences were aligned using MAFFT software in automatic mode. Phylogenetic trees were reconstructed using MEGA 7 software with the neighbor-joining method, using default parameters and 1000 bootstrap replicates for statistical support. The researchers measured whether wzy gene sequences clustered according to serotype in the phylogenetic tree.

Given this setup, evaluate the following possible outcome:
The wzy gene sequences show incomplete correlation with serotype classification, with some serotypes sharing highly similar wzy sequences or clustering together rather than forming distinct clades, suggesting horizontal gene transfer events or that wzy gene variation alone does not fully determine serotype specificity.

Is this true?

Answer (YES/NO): YES